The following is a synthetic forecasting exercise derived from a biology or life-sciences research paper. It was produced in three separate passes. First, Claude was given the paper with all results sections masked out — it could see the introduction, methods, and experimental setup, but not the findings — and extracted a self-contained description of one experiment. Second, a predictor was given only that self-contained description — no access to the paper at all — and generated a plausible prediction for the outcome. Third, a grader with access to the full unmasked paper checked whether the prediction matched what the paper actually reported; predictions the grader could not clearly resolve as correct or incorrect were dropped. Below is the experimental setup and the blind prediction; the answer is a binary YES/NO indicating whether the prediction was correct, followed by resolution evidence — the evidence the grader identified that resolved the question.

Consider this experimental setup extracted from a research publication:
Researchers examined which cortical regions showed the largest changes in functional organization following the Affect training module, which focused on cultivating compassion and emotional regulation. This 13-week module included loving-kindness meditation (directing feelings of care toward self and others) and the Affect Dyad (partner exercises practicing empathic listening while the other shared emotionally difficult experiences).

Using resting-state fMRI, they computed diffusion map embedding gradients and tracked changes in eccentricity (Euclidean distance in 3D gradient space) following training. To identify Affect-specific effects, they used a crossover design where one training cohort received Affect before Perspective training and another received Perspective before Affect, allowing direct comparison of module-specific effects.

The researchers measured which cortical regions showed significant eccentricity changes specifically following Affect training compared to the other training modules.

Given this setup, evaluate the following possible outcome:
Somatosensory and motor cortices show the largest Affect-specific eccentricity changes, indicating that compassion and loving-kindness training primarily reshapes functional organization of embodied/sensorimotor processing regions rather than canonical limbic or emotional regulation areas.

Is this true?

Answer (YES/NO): NO